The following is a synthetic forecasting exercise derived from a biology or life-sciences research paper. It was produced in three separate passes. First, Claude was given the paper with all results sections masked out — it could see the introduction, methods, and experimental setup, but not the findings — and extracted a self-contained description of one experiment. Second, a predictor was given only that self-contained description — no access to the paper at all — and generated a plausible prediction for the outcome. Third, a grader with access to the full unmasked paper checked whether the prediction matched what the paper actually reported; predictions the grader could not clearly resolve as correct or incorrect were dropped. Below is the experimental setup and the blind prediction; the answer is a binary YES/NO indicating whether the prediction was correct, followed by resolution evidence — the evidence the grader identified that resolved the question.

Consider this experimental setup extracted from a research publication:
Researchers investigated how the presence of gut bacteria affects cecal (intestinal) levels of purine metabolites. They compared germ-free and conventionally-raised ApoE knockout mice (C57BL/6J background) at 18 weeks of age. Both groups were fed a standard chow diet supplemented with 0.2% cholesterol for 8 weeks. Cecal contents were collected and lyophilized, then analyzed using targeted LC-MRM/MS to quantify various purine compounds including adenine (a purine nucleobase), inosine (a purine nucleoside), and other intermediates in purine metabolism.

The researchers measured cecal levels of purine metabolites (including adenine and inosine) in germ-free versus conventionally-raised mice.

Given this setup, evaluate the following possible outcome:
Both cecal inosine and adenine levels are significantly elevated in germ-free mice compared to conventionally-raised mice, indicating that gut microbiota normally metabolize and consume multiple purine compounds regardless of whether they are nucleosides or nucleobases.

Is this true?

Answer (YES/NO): NO